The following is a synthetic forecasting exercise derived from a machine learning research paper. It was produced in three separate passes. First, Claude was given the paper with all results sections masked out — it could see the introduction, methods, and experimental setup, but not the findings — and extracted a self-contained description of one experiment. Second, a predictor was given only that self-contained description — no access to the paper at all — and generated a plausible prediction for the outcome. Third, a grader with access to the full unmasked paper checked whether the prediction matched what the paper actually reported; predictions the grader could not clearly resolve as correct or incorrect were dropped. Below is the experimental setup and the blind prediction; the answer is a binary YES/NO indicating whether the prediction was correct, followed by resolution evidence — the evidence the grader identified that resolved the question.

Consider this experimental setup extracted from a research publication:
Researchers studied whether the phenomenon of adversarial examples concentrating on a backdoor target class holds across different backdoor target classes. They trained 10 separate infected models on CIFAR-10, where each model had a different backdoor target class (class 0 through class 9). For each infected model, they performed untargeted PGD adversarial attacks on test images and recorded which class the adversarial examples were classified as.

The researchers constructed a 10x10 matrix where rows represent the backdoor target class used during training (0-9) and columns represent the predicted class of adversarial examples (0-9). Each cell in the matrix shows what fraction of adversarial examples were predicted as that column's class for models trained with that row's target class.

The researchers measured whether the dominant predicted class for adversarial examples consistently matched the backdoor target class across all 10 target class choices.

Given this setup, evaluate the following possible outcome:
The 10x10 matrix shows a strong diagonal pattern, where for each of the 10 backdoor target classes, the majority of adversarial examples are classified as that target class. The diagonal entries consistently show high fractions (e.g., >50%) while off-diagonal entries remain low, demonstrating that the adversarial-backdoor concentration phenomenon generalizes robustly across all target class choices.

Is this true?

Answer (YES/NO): NO